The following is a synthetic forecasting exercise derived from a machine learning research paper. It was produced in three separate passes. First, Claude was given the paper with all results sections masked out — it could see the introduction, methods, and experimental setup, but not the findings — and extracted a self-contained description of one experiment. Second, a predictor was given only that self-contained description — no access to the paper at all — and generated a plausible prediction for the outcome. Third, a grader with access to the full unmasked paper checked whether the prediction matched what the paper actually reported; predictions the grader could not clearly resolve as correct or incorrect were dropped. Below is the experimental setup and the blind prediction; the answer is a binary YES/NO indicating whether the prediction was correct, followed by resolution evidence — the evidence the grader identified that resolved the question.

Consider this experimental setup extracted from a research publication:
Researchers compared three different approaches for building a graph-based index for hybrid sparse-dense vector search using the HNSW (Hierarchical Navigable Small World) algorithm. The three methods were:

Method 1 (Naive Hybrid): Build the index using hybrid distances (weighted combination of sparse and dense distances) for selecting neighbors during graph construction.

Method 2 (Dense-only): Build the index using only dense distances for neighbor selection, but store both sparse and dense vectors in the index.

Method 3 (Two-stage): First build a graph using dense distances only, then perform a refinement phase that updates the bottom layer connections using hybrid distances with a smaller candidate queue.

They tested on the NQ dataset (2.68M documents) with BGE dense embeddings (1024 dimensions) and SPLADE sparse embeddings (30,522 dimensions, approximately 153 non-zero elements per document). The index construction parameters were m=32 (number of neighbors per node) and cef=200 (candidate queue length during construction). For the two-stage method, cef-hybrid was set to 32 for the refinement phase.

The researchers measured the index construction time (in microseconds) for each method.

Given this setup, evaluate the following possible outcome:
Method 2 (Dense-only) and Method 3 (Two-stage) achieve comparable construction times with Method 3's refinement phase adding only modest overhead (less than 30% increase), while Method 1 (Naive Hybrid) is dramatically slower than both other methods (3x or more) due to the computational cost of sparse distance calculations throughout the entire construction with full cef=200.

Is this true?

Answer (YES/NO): NO